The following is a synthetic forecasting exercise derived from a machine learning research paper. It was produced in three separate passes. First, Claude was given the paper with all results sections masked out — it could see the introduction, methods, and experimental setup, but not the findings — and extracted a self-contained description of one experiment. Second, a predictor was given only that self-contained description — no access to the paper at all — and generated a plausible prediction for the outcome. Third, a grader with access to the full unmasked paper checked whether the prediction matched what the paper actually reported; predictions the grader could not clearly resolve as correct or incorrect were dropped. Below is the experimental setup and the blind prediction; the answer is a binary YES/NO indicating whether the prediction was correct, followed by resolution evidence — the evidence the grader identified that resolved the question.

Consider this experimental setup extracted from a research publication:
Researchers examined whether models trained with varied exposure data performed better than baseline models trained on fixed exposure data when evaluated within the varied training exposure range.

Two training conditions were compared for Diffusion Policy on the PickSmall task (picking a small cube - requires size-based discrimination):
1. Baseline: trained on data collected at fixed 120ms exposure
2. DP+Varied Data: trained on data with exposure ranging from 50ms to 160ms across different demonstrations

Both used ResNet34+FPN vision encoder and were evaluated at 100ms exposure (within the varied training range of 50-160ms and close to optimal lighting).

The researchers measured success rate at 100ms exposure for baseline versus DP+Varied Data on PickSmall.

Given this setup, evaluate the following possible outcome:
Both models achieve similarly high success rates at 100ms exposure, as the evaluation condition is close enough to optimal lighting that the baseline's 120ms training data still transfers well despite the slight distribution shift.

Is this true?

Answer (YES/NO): NO